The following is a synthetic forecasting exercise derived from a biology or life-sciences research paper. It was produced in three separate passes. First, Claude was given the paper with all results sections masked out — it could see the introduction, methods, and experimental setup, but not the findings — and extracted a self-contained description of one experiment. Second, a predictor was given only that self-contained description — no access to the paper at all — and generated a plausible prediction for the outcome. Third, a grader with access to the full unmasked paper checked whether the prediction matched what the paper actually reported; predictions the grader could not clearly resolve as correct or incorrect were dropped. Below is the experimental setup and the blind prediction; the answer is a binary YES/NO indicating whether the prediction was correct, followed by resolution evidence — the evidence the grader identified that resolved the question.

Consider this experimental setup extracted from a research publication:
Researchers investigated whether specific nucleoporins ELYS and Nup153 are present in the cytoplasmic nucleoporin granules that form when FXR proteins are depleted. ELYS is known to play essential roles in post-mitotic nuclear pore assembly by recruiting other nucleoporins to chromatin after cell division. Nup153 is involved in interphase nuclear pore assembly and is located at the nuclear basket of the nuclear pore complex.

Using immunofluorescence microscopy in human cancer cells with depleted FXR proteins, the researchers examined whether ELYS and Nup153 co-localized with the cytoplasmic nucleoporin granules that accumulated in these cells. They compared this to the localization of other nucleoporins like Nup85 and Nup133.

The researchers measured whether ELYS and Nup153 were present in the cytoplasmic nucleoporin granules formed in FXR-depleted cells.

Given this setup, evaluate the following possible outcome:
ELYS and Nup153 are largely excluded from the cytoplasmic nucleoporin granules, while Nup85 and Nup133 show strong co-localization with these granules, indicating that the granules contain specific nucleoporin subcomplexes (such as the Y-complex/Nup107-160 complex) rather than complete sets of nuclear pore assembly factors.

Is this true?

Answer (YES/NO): YES